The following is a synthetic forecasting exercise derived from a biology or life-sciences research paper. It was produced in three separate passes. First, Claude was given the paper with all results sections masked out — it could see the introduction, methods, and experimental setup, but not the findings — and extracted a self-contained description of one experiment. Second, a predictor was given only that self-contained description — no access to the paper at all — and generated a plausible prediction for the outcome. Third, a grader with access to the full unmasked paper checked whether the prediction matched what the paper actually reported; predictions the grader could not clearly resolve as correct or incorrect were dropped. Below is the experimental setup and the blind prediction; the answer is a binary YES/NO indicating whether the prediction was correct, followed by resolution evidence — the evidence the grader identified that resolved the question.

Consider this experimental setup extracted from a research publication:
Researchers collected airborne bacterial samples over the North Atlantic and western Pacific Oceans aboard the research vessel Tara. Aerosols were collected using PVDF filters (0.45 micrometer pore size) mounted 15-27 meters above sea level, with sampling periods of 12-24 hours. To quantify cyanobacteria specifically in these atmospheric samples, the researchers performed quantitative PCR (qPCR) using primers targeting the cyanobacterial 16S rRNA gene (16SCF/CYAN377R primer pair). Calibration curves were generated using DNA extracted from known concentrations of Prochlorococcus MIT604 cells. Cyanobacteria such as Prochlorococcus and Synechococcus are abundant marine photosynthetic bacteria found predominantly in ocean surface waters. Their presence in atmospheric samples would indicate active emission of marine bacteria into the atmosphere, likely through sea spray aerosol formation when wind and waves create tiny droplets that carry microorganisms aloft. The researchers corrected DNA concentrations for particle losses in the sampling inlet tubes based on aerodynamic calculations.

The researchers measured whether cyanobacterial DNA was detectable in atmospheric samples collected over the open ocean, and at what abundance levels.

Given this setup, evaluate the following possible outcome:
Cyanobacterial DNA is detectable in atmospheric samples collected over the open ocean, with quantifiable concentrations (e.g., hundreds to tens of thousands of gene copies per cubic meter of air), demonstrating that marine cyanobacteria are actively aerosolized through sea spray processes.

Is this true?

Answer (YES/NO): YES